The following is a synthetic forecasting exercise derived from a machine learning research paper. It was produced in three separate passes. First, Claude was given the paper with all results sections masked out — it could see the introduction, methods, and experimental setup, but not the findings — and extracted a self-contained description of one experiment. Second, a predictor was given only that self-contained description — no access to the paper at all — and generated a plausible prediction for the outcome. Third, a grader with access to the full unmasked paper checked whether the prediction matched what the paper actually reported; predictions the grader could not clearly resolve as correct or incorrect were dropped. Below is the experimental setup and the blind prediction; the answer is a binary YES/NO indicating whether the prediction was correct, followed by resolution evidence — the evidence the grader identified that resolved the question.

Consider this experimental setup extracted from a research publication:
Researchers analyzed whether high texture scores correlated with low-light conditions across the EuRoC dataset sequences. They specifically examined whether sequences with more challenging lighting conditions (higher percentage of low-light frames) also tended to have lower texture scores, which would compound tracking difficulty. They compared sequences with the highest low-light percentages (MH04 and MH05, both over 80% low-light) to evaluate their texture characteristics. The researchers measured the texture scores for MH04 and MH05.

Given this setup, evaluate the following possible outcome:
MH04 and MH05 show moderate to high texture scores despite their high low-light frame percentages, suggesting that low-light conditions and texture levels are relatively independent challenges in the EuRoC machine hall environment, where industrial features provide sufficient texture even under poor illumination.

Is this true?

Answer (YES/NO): YES